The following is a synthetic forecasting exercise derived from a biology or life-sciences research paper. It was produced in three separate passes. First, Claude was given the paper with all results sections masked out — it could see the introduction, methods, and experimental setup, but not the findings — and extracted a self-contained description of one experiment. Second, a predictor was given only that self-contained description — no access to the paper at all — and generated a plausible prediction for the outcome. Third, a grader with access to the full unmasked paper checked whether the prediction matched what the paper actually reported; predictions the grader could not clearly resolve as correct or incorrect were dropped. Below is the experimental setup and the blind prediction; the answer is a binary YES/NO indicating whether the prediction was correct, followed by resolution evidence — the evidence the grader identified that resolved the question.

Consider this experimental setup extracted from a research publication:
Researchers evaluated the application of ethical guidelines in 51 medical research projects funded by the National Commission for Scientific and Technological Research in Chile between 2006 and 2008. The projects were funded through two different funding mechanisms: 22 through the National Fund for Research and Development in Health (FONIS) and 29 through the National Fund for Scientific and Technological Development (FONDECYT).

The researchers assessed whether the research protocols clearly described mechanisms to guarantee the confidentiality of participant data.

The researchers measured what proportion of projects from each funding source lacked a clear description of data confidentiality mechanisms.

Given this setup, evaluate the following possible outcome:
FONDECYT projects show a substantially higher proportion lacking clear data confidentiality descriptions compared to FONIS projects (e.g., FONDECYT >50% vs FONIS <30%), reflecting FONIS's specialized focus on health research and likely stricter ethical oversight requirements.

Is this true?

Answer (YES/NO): NO